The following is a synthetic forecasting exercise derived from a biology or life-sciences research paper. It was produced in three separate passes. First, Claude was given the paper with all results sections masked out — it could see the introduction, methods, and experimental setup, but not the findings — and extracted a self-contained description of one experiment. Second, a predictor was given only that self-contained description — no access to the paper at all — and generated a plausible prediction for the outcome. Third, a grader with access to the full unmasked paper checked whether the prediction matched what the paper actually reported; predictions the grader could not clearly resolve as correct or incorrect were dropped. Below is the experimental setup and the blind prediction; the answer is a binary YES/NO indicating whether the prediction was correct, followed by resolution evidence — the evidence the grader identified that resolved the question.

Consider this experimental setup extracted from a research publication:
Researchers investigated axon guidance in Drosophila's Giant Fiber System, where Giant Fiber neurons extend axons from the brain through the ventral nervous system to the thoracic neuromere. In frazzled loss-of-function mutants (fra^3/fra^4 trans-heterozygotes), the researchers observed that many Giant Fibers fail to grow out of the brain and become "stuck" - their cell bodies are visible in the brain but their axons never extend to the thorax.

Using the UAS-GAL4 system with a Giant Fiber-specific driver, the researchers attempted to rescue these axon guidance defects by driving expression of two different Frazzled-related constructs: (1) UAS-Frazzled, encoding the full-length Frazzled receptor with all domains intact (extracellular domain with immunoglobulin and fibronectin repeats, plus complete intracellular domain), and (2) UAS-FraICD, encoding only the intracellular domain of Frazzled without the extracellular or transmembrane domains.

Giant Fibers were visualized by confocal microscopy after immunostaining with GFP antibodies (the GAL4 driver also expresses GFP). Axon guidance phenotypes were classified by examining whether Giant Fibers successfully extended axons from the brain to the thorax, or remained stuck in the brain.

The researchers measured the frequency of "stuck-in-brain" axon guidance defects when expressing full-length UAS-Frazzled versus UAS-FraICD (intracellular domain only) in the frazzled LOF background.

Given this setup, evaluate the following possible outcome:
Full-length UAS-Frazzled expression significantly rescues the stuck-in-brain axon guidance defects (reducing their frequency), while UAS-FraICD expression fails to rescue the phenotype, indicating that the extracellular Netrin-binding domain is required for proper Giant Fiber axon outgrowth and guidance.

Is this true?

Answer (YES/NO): NO